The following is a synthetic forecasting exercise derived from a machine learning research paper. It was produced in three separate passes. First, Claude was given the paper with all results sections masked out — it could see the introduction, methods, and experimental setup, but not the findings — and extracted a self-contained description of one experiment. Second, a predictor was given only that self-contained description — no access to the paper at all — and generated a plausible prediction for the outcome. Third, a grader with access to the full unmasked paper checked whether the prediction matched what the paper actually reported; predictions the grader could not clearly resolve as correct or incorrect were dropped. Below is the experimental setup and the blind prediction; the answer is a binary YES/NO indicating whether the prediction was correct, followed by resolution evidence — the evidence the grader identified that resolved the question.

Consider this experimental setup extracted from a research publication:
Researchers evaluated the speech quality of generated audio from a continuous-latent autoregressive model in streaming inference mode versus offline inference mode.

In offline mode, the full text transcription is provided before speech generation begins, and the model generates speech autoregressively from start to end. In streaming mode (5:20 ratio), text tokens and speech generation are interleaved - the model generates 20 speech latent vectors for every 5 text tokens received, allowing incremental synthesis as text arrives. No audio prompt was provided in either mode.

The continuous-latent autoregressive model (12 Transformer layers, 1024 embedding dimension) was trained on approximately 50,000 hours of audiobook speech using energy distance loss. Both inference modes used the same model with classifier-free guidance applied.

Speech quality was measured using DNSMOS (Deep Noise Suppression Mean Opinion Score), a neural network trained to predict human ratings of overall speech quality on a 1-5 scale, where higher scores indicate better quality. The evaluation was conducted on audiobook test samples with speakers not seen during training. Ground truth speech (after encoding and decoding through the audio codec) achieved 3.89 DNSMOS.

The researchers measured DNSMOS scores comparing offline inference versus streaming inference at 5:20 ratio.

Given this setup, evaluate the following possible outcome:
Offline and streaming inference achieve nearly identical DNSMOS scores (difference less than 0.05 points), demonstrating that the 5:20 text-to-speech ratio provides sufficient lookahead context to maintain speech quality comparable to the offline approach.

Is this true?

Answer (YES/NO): YES